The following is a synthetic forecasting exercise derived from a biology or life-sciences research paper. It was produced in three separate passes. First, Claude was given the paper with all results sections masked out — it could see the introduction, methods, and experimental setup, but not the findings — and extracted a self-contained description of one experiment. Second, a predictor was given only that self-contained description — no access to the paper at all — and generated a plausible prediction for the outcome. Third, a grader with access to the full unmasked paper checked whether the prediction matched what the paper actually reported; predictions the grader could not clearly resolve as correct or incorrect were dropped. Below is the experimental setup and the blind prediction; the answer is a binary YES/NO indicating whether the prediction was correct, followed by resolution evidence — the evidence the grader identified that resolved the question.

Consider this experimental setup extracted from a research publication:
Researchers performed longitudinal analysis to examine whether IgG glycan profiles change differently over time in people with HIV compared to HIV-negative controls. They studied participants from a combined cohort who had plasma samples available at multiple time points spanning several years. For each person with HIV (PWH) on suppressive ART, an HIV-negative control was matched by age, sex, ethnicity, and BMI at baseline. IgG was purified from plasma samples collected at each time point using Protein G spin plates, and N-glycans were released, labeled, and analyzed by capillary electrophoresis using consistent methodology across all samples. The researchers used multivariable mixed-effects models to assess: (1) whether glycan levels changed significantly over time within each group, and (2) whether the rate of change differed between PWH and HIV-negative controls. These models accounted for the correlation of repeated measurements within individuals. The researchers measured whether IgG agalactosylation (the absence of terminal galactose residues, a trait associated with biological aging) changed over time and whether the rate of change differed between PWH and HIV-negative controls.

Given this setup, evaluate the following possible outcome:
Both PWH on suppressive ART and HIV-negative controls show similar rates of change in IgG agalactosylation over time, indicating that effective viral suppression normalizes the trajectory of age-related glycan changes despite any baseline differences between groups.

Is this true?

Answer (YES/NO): NO